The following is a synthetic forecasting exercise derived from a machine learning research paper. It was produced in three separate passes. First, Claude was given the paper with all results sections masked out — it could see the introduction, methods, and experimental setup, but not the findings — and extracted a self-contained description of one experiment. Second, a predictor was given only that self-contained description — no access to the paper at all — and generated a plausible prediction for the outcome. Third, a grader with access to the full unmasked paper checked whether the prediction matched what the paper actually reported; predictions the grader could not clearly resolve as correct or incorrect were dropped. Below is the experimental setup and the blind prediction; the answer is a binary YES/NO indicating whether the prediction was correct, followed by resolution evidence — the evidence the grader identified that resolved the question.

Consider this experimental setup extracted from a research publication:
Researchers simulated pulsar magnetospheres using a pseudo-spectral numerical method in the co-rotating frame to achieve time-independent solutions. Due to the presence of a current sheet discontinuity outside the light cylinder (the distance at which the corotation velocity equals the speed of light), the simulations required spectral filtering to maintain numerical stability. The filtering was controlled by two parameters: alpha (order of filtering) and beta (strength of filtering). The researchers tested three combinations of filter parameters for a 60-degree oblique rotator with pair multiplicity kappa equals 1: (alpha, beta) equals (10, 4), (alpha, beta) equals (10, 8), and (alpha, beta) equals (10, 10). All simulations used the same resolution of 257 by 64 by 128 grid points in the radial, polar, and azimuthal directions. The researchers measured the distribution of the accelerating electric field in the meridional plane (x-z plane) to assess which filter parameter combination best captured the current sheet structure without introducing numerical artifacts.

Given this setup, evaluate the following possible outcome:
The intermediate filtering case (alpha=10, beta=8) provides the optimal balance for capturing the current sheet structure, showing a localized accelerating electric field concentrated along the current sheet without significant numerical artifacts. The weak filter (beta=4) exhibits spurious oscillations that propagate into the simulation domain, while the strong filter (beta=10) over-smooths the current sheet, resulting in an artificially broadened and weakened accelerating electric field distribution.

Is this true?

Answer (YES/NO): NO